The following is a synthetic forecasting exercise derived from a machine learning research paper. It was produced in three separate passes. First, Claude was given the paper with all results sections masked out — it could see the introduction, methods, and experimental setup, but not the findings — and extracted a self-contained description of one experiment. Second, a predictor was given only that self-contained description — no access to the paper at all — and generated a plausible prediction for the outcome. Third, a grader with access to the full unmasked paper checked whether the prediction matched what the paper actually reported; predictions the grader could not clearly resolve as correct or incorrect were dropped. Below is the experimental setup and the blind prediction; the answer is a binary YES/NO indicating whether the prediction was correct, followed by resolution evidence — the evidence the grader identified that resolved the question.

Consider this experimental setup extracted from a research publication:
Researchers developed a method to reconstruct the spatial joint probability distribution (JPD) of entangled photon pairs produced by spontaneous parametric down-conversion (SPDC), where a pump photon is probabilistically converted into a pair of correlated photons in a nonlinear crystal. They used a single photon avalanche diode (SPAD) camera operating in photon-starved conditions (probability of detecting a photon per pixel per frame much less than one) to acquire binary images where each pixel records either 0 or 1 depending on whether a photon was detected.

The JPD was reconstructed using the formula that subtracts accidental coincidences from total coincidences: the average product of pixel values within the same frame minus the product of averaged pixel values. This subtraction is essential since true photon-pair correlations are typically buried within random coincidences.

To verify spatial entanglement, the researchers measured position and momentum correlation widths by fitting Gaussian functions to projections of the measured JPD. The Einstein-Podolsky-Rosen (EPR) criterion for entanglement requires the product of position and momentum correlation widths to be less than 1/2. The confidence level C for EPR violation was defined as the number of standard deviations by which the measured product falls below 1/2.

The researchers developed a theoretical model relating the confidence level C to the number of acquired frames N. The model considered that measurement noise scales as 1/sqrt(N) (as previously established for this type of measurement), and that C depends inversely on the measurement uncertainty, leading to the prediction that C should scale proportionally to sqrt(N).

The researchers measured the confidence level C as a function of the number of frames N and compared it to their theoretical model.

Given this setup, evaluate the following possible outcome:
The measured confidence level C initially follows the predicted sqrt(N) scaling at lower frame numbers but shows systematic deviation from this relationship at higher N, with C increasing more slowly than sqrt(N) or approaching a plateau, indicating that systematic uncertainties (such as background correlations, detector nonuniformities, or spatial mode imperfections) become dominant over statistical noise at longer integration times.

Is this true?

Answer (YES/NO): NO